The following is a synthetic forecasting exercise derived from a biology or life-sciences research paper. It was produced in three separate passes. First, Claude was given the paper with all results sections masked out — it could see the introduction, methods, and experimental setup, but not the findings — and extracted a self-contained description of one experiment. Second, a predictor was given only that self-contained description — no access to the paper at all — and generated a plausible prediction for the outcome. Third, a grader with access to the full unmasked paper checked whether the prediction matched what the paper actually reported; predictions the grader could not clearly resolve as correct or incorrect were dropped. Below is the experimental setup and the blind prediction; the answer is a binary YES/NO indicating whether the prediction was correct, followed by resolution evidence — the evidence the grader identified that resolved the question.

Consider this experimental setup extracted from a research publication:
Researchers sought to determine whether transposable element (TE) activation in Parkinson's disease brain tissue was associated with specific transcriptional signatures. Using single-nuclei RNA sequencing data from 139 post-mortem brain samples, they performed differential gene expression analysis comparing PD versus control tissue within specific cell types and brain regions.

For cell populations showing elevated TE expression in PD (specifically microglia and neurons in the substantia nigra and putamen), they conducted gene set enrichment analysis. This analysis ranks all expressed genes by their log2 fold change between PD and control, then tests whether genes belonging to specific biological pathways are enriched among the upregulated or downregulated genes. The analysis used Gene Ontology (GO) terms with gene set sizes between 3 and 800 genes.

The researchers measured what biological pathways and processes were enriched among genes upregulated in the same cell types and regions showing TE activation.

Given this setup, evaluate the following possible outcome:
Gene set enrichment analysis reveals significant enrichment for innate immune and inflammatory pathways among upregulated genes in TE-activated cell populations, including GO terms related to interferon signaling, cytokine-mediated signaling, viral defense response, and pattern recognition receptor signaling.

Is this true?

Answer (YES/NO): YES